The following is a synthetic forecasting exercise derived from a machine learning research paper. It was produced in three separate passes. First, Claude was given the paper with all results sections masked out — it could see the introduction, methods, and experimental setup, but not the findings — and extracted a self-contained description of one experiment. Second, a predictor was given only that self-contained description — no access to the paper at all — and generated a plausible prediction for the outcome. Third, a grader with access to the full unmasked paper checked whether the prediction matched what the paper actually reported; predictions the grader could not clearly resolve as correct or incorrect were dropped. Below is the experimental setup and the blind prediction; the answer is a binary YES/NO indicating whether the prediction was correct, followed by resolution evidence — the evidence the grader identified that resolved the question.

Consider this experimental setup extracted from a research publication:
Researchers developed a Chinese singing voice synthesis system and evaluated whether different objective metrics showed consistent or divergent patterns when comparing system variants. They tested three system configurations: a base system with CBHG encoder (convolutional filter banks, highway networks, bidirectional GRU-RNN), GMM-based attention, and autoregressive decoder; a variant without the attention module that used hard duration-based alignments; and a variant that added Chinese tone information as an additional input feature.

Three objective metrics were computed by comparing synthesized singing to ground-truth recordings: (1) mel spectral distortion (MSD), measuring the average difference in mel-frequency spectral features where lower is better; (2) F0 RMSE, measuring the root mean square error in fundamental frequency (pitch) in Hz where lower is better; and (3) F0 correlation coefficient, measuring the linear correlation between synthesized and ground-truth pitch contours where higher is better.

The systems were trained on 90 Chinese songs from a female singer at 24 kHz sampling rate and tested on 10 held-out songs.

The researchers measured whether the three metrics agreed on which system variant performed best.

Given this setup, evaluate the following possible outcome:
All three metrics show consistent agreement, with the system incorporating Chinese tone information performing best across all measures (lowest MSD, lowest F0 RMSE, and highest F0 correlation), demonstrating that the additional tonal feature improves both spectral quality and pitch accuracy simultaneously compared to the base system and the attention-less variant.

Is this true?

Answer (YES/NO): NO